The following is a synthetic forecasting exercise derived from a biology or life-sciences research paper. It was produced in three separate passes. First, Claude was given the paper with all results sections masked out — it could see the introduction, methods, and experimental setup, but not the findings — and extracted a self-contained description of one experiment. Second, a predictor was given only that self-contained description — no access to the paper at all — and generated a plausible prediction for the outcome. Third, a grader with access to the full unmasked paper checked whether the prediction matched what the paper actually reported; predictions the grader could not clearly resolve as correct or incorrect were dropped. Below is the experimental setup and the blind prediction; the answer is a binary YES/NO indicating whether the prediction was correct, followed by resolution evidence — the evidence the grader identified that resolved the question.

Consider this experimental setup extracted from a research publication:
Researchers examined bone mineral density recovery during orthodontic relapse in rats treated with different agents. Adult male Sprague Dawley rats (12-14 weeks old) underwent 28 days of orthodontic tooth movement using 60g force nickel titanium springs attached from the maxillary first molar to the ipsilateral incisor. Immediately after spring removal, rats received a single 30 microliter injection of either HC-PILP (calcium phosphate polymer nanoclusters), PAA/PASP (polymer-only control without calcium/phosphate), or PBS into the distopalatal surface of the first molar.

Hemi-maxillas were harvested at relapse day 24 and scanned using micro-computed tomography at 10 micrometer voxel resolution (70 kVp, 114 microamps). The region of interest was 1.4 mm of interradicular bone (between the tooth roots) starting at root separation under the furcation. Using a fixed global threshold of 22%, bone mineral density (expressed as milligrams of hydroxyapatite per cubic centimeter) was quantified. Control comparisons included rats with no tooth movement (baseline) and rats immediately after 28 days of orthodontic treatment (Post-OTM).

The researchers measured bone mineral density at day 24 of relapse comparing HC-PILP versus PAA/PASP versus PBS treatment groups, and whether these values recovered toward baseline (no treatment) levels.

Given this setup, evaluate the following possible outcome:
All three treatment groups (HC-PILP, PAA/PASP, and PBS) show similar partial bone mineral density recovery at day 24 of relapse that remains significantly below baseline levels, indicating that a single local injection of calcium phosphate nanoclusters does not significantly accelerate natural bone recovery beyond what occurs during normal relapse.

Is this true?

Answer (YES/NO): NO